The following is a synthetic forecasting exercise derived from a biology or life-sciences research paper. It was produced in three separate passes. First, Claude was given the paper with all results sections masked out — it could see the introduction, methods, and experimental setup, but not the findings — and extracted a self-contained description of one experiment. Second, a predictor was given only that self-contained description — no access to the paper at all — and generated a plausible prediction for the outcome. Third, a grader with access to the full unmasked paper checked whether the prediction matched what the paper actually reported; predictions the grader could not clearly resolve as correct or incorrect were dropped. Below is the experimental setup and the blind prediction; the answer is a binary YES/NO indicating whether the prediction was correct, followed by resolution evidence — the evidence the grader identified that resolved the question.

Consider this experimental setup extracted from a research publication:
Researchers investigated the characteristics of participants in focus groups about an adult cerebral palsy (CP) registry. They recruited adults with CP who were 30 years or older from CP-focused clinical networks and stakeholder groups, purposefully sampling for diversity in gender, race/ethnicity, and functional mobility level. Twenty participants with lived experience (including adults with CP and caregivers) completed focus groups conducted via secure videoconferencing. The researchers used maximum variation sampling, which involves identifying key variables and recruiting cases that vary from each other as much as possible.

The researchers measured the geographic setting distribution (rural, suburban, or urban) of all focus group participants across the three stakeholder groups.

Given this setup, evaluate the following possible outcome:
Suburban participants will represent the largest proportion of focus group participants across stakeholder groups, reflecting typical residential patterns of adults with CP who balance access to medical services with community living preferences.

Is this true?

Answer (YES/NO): YES